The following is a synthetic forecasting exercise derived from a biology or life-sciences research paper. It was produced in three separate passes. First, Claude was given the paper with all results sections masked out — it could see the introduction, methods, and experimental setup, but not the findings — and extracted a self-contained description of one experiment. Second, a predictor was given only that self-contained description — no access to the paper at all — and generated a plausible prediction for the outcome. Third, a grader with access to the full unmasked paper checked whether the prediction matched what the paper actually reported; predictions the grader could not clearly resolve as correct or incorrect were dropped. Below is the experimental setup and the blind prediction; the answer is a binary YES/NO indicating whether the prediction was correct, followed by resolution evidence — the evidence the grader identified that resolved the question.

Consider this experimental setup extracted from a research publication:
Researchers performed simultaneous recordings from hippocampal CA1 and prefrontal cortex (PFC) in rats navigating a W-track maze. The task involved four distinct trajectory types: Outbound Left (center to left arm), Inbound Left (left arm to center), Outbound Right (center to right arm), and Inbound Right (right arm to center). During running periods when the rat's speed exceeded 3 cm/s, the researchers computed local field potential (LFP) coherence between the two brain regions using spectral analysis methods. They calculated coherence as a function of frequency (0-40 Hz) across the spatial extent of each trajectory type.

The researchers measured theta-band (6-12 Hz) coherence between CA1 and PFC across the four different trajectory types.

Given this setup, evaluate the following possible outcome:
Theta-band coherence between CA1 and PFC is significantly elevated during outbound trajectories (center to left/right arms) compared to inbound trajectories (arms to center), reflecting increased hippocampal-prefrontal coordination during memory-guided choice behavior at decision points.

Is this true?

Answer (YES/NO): NO